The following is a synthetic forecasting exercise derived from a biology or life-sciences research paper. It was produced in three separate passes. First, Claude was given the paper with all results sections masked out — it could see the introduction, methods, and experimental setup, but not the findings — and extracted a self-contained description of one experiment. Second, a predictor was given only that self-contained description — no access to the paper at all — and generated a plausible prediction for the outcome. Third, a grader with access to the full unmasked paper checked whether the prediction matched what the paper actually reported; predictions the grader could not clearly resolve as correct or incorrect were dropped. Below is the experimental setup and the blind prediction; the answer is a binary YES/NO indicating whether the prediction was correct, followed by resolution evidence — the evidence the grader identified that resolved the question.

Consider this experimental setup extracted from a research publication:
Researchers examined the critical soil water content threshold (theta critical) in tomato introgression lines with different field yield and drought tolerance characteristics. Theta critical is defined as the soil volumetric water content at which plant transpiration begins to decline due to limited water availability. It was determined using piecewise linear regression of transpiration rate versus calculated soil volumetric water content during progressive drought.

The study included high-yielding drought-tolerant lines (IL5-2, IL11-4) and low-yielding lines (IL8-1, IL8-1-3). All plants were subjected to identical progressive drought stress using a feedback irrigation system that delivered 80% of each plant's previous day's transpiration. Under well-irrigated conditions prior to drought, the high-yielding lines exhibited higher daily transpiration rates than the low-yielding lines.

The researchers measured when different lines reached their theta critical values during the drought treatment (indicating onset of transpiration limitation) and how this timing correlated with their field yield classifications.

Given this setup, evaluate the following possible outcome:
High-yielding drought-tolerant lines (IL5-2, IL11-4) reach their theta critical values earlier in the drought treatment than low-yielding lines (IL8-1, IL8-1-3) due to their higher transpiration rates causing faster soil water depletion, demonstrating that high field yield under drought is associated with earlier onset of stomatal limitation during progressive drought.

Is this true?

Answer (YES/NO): YES